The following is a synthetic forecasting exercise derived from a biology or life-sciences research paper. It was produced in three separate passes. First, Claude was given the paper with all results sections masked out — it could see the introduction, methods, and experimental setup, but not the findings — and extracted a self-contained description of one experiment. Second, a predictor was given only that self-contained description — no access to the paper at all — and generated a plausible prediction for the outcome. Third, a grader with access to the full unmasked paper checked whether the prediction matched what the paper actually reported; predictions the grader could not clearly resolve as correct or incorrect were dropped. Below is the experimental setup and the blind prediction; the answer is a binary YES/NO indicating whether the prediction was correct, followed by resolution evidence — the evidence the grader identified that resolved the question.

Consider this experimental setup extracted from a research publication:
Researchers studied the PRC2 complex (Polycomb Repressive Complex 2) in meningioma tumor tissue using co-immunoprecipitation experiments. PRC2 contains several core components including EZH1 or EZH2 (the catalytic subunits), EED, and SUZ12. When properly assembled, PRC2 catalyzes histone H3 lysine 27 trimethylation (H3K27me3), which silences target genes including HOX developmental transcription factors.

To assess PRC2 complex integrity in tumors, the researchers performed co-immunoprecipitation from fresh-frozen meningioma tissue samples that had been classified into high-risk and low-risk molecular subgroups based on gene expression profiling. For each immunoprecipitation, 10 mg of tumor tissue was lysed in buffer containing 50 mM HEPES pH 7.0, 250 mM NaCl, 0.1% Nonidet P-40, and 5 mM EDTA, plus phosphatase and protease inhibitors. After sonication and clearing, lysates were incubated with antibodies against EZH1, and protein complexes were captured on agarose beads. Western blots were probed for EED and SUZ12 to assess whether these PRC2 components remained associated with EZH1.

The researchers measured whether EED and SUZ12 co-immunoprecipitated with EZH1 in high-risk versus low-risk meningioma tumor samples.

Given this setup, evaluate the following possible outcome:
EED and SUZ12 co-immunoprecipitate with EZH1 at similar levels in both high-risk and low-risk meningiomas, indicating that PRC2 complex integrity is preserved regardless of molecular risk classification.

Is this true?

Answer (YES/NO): NO